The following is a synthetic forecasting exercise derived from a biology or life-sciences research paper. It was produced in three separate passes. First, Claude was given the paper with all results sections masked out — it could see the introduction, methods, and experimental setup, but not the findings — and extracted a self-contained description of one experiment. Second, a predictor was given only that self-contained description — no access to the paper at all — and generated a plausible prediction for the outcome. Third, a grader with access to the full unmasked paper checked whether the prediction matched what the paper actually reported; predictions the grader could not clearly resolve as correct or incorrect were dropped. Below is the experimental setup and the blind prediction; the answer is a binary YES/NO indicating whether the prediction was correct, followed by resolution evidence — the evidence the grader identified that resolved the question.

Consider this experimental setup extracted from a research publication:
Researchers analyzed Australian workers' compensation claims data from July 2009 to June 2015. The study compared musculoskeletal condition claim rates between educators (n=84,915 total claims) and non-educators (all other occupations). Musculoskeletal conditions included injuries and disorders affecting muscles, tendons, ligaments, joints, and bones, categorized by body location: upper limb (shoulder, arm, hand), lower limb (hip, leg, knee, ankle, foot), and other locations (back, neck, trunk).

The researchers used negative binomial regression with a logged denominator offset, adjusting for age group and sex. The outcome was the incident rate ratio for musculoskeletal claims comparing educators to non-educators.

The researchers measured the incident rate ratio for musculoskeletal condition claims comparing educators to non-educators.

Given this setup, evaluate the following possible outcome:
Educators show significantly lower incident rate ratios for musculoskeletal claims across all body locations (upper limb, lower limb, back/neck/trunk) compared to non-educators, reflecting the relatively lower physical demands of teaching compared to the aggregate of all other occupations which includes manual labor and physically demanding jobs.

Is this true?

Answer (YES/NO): NO